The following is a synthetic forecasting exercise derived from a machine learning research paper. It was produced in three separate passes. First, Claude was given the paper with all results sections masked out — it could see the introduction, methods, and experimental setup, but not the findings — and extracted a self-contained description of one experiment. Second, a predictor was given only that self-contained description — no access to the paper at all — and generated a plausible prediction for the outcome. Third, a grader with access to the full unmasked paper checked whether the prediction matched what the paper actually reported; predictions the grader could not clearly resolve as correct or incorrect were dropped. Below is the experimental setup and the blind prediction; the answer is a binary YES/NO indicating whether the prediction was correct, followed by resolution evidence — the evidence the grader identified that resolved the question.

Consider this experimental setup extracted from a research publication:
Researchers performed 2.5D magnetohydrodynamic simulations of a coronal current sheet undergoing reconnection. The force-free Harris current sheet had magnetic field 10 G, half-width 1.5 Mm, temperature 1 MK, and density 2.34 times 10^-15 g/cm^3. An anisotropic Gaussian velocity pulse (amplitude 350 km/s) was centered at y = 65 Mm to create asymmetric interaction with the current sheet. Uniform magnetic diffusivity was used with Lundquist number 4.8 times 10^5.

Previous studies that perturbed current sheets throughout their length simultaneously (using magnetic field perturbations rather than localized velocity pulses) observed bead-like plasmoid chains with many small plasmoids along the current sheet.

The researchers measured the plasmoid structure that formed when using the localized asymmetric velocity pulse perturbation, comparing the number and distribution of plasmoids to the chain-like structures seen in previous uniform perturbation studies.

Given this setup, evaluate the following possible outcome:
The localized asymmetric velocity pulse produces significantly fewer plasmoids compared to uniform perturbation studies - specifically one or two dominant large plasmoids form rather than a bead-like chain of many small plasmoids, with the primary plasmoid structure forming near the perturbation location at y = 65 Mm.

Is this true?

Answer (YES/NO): NO